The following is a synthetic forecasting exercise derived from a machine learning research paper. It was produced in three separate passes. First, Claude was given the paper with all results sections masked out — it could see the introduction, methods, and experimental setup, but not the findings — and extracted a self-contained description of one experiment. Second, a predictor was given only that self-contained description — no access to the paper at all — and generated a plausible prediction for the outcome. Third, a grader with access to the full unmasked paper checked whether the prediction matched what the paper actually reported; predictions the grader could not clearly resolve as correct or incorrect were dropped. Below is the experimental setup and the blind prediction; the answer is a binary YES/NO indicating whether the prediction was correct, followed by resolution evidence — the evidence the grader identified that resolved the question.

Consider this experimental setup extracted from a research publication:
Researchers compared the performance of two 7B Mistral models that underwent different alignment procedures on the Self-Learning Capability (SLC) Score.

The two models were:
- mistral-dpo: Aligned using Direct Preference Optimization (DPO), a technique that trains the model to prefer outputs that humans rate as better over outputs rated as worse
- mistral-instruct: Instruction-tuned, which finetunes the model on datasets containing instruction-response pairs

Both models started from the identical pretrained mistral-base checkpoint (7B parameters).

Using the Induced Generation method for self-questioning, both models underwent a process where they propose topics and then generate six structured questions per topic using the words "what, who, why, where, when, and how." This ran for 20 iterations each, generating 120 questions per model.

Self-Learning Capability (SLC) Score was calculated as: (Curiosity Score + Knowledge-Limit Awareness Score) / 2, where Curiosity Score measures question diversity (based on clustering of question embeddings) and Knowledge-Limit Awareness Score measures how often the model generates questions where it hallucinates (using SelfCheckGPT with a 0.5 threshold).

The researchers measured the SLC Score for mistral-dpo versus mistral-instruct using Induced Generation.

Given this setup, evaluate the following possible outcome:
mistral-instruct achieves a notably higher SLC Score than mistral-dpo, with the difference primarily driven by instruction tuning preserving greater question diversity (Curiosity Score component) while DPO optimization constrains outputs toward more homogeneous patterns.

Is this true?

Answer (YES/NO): NO